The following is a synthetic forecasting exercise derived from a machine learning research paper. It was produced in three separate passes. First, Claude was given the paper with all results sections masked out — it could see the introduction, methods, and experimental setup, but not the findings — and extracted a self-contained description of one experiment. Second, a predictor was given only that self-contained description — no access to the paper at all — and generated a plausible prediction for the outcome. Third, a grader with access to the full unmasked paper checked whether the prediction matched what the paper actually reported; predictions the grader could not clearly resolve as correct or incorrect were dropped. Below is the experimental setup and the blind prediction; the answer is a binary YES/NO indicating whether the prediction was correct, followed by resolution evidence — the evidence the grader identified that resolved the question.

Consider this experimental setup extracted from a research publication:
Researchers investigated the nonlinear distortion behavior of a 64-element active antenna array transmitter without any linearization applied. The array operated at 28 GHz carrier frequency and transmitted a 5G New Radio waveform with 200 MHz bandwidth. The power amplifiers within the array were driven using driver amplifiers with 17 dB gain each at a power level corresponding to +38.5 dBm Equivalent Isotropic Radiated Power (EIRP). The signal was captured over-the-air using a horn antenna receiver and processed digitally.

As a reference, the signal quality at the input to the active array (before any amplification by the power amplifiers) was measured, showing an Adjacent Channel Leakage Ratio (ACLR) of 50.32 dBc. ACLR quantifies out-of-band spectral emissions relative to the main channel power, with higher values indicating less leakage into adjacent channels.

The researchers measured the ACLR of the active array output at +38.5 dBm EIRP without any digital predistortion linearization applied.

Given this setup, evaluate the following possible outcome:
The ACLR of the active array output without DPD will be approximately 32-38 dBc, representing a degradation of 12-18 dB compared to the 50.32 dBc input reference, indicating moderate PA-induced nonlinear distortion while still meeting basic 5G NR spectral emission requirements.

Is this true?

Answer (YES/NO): NO